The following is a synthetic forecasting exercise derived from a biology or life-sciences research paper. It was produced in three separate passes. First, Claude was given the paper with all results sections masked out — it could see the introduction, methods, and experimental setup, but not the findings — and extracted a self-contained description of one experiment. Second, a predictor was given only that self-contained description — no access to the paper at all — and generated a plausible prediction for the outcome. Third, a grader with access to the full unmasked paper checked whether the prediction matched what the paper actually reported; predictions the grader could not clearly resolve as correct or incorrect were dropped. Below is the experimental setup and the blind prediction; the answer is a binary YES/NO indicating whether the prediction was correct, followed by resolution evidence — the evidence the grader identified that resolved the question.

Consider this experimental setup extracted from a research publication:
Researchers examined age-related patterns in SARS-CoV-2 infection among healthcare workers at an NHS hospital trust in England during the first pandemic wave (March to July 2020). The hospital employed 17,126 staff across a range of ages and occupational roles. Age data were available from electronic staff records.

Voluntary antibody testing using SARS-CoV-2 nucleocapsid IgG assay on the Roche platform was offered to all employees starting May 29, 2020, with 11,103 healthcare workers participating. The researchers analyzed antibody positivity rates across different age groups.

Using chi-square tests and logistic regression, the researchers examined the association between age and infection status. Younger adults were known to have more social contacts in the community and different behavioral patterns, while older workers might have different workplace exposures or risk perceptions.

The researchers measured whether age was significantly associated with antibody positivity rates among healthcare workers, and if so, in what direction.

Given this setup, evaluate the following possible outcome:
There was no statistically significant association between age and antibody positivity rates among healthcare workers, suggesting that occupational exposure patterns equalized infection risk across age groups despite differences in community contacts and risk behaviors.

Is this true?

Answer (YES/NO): YES